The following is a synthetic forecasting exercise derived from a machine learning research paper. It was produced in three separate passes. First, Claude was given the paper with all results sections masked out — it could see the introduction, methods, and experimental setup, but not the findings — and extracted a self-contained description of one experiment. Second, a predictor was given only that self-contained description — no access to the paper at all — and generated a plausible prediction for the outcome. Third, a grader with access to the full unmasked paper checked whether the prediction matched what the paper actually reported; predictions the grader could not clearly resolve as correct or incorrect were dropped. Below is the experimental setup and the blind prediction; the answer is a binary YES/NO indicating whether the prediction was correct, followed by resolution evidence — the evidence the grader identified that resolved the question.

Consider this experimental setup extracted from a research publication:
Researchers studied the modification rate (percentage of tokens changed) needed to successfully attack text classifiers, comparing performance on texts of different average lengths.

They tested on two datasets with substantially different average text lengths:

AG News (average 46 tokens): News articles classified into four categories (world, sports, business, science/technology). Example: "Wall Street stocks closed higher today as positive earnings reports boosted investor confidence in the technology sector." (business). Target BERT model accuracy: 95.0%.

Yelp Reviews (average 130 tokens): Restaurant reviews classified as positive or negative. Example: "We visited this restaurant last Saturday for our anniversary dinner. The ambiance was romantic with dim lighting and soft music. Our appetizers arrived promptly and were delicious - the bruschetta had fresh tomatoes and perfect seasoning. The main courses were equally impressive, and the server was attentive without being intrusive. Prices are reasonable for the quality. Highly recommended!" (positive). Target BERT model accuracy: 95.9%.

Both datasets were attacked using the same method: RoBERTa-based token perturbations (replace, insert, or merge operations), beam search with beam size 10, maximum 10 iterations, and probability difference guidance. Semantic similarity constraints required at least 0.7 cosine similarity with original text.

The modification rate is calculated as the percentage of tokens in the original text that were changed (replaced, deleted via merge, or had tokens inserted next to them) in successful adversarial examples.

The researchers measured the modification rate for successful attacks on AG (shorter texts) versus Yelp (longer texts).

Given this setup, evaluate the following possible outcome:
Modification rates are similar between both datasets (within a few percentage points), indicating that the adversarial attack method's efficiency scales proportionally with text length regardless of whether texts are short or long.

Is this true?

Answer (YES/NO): NO